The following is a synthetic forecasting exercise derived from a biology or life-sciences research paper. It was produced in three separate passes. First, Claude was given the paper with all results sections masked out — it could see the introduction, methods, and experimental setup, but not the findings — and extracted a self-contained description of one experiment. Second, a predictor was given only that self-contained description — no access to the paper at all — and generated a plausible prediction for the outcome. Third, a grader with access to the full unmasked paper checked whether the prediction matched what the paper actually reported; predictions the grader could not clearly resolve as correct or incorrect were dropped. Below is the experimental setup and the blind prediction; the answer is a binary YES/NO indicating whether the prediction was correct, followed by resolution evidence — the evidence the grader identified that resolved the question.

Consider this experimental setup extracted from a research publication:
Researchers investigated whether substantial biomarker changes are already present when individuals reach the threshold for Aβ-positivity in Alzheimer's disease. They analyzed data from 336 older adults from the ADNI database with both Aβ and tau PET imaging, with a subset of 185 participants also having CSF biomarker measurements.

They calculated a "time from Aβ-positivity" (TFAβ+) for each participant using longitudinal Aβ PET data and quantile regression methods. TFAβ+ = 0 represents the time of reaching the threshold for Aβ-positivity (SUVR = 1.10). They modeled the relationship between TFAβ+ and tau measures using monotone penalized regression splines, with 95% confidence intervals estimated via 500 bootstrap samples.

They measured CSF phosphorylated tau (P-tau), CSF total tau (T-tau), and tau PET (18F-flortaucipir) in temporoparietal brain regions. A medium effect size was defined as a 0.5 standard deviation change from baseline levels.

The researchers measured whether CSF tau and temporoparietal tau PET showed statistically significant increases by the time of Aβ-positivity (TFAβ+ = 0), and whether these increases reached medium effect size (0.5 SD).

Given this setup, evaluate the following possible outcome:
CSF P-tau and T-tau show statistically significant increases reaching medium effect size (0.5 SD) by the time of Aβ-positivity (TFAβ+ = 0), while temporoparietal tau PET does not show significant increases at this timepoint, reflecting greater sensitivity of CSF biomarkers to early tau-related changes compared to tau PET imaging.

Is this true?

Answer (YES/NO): NO